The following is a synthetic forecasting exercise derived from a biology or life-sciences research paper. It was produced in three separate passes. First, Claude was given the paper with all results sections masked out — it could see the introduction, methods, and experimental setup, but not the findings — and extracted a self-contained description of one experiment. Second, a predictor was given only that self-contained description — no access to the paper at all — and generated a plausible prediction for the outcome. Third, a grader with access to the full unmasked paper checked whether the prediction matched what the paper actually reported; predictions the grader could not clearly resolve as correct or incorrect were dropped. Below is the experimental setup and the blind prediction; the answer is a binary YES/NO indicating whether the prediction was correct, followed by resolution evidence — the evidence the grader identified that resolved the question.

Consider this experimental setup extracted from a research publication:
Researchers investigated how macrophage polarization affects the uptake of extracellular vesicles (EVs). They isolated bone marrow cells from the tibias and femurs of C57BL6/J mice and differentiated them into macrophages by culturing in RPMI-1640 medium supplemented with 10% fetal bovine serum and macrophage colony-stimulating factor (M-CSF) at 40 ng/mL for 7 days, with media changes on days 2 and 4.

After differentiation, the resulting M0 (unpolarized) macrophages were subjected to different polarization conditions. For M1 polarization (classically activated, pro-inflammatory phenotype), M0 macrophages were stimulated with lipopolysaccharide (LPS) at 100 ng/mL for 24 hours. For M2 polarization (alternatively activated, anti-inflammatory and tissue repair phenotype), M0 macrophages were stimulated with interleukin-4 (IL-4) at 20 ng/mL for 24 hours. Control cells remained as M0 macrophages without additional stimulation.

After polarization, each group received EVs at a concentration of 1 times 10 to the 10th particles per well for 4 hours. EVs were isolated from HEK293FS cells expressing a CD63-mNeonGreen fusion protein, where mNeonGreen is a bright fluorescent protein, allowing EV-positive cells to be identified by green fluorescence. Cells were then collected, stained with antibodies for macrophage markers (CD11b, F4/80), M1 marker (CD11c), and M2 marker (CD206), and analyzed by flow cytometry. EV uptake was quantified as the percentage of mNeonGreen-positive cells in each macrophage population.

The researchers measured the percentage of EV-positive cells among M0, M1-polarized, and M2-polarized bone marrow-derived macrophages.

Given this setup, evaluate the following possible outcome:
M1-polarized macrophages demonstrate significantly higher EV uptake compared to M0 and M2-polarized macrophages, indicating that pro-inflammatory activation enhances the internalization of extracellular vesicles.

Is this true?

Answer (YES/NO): YES